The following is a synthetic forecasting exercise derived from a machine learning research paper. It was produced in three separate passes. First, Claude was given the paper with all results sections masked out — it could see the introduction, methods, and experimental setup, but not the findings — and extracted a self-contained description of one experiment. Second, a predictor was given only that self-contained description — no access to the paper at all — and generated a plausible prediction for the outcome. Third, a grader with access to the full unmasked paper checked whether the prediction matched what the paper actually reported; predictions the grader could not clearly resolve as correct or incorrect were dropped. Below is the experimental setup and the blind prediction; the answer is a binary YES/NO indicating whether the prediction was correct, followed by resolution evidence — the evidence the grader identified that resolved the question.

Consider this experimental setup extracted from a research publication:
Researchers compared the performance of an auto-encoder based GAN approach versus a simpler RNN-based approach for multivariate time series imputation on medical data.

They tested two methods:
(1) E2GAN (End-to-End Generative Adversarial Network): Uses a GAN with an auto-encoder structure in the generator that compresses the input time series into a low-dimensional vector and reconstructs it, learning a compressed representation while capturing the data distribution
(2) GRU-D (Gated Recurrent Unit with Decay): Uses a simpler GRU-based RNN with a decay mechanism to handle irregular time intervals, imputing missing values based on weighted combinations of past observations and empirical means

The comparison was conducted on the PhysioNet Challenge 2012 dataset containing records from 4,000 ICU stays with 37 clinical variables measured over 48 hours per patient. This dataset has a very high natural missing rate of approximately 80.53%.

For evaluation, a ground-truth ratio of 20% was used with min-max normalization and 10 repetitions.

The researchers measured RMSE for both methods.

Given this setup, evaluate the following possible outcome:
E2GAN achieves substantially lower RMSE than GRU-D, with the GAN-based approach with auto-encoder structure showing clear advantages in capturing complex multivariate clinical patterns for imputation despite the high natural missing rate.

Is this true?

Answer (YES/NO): YES